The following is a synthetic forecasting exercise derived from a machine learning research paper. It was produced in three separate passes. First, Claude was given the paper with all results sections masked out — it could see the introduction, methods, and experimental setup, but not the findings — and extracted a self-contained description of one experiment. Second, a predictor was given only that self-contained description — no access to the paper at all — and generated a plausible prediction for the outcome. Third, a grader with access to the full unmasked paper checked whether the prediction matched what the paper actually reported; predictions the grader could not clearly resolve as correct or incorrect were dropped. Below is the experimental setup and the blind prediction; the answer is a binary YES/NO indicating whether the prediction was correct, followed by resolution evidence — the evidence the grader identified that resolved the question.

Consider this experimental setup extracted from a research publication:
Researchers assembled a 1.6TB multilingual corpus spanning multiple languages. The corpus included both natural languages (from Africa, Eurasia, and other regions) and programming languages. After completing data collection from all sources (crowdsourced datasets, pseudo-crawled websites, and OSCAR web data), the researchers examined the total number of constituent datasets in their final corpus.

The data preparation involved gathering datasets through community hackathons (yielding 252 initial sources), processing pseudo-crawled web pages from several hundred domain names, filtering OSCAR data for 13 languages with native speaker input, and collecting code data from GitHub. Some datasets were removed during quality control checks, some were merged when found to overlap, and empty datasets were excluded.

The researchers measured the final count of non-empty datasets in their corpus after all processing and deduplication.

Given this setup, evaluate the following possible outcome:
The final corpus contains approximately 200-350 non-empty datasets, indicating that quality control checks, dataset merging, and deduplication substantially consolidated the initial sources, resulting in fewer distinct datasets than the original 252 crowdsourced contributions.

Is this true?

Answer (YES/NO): NO